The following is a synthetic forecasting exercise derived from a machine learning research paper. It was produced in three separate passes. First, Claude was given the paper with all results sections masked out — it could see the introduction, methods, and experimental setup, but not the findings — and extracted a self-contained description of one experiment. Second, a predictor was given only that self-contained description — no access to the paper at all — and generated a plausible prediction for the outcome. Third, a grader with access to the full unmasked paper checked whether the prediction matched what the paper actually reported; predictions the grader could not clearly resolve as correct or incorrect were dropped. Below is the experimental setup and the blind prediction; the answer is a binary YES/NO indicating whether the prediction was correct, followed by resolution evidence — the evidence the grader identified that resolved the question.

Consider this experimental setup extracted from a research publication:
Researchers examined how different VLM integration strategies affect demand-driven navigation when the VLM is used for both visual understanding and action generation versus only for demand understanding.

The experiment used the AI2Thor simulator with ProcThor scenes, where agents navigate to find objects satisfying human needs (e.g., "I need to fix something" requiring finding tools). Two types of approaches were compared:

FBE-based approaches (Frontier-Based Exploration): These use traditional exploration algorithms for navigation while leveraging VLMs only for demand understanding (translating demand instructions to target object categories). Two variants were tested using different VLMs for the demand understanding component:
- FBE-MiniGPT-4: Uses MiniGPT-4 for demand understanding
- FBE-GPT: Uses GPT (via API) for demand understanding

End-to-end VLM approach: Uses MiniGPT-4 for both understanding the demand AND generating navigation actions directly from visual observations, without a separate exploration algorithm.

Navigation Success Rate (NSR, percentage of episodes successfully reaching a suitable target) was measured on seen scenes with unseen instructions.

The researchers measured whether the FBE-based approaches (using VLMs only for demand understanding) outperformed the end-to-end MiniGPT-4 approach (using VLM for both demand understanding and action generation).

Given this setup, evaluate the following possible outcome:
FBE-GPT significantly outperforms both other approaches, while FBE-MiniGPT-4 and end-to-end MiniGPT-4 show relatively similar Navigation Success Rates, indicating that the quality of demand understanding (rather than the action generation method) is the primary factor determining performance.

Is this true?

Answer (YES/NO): YES